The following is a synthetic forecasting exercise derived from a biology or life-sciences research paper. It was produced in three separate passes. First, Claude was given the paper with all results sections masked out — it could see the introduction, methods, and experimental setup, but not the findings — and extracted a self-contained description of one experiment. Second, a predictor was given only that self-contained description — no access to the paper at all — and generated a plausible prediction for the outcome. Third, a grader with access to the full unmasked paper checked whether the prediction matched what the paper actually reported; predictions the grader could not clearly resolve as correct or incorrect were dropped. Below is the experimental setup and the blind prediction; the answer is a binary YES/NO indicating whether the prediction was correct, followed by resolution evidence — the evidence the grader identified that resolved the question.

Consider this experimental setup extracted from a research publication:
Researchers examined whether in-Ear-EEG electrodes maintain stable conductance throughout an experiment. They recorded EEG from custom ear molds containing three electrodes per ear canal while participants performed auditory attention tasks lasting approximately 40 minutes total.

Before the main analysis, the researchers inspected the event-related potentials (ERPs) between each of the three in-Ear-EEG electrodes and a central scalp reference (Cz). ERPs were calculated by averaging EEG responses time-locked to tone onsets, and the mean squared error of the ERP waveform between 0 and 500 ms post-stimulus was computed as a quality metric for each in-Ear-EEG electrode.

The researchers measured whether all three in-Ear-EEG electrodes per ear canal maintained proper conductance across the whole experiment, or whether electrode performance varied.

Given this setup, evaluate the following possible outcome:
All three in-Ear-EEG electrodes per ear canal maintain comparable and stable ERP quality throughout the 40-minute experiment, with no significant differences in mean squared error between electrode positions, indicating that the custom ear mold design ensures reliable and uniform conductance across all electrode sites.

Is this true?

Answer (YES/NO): NO